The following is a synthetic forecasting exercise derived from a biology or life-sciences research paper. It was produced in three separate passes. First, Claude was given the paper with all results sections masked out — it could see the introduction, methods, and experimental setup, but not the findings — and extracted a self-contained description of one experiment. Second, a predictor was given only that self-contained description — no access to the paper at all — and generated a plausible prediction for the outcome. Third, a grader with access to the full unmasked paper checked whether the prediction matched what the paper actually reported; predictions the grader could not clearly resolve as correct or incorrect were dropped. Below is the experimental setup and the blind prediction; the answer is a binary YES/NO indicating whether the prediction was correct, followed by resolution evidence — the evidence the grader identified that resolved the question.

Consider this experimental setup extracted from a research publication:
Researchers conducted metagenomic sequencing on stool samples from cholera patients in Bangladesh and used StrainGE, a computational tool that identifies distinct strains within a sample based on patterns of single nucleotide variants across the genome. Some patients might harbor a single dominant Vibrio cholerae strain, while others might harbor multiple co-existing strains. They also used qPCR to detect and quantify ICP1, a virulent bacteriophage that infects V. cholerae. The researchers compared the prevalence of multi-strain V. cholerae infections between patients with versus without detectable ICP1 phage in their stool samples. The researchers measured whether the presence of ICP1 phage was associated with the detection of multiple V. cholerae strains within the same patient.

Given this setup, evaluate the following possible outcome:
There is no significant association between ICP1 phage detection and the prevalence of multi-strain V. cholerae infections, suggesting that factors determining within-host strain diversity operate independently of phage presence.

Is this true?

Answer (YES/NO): YES